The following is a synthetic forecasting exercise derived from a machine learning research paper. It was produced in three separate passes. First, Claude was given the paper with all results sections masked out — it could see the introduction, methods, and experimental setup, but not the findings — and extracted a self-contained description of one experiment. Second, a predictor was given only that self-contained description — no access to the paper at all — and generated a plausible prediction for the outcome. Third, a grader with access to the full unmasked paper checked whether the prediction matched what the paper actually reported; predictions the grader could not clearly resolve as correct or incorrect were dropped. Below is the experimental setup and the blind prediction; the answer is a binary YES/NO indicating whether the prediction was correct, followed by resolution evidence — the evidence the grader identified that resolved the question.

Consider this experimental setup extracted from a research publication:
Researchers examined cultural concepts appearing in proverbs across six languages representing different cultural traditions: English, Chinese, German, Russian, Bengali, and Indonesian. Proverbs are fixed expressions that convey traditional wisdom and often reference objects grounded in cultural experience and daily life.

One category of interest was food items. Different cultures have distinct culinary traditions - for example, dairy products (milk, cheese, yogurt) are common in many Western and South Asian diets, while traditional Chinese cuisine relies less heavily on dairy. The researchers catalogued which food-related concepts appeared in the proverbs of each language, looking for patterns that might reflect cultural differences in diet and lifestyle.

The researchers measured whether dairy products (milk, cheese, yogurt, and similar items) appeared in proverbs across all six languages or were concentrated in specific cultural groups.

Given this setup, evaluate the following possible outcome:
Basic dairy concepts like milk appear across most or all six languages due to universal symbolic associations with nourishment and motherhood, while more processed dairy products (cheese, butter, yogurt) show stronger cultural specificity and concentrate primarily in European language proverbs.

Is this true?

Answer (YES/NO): NO